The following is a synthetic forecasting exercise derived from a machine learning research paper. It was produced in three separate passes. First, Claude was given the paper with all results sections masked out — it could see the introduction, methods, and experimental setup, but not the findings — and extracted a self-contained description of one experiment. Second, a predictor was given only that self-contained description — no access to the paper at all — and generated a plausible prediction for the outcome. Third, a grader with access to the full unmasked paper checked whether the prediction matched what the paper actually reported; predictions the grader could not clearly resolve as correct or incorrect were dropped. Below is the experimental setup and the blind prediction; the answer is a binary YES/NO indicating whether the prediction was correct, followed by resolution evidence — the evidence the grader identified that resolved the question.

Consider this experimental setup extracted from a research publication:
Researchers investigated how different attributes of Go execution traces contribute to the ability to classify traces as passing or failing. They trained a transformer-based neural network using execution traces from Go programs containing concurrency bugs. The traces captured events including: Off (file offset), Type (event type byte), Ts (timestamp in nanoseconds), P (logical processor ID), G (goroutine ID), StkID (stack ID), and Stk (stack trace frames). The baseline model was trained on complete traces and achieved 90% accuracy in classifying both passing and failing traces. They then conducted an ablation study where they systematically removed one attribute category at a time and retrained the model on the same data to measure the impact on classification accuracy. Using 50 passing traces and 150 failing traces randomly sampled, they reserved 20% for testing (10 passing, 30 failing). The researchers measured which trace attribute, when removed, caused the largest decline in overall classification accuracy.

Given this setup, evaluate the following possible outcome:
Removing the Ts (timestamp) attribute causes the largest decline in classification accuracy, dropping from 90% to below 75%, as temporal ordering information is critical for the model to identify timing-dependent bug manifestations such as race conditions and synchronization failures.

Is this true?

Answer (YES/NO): NO